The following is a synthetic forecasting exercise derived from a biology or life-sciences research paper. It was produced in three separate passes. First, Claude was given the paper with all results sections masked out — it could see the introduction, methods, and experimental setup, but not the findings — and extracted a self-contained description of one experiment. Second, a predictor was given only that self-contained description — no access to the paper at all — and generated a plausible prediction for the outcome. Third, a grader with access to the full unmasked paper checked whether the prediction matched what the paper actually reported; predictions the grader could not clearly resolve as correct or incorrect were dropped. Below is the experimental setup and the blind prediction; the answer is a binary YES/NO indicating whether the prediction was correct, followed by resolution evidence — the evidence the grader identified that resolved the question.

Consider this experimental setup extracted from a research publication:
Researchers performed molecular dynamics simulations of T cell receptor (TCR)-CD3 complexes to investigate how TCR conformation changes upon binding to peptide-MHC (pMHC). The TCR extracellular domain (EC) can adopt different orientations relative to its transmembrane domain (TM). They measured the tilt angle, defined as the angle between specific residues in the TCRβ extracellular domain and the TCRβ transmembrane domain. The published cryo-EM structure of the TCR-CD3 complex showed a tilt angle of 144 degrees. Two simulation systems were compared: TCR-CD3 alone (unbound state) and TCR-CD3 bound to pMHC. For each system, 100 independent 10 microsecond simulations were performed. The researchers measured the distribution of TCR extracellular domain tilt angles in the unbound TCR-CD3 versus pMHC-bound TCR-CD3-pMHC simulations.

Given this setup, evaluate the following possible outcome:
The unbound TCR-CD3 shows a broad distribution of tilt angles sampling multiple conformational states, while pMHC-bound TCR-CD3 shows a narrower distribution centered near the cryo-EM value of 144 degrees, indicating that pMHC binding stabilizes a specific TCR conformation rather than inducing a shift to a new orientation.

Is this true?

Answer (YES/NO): NO